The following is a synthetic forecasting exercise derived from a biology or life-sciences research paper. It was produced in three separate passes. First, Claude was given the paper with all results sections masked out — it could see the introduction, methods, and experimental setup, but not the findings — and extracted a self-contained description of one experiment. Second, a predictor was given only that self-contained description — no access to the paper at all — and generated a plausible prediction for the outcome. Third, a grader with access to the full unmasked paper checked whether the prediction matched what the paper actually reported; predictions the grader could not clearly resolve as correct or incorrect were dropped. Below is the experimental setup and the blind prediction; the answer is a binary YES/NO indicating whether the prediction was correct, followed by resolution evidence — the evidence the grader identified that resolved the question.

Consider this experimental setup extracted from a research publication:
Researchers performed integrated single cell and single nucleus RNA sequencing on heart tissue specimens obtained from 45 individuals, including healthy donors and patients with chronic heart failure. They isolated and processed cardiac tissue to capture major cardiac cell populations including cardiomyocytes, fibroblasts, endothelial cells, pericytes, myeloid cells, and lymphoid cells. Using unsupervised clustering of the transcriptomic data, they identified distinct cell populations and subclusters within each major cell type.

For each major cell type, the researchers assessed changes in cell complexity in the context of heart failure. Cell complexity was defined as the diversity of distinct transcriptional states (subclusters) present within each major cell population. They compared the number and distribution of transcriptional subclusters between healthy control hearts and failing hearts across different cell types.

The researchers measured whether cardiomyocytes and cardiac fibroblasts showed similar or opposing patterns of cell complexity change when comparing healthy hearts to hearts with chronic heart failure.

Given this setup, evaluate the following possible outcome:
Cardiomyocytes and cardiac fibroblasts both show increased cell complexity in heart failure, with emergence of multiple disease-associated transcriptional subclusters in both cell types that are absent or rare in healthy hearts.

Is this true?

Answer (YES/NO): NO